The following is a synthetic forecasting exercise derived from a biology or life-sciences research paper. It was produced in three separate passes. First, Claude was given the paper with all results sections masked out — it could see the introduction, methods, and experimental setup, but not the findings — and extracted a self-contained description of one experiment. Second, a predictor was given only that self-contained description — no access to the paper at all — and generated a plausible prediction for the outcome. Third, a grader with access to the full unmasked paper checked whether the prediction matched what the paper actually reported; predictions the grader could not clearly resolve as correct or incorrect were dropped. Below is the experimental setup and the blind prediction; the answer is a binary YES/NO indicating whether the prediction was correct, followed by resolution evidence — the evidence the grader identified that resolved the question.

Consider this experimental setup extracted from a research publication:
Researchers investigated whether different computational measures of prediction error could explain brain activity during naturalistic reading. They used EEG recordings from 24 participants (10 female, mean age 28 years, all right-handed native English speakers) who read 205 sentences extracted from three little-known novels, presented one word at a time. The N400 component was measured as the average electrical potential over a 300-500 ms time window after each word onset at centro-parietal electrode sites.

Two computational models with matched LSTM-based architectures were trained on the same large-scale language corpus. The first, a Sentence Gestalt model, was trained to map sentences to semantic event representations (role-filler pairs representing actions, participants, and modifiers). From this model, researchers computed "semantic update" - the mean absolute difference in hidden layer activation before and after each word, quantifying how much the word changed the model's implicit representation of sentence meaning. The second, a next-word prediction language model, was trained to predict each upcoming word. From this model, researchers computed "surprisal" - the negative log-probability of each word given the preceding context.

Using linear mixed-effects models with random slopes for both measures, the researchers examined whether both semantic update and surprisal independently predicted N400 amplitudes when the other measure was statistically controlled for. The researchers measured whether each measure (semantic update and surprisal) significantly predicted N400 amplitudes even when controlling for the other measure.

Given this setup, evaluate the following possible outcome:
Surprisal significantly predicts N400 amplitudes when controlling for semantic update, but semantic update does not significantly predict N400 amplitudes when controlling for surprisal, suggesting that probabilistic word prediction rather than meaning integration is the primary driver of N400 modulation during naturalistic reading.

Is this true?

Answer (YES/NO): NO